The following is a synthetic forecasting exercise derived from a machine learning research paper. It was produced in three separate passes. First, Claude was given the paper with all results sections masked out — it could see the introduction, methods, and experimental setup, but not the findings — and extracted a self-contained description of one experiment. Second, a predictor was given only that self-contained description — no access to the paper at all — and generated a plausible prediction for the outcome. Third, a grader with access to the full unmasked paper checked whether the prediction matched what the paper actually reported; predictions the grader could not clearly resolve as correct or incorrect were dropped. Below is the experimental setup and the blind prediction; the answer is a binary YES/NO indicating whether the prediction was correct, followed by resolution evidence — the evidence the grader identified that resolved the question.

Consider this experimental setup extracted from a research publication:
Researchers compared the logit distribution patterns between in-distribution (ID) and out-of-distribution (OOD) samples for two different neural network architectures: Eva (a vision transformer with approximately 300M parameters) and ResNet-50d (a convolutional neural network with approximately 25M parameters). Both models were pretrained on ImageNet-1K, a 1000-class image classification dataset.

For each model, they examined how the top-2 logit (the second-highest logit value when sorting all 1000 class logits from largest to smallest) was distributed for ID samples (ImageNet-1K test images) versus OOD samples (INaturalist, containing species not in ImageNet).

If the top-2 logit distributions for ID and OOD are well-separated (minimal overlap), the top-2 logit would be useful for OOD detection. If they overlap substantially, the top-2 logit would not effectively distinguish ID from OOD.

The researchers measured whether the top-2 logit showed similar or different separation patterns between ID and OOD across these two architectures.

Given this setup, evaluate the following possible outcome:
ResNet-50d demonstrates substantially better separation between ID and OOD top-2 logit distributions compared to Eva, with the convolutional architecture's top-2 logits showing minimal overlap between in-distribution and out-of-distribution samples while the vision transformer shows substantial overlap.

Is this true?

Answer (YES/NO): NO